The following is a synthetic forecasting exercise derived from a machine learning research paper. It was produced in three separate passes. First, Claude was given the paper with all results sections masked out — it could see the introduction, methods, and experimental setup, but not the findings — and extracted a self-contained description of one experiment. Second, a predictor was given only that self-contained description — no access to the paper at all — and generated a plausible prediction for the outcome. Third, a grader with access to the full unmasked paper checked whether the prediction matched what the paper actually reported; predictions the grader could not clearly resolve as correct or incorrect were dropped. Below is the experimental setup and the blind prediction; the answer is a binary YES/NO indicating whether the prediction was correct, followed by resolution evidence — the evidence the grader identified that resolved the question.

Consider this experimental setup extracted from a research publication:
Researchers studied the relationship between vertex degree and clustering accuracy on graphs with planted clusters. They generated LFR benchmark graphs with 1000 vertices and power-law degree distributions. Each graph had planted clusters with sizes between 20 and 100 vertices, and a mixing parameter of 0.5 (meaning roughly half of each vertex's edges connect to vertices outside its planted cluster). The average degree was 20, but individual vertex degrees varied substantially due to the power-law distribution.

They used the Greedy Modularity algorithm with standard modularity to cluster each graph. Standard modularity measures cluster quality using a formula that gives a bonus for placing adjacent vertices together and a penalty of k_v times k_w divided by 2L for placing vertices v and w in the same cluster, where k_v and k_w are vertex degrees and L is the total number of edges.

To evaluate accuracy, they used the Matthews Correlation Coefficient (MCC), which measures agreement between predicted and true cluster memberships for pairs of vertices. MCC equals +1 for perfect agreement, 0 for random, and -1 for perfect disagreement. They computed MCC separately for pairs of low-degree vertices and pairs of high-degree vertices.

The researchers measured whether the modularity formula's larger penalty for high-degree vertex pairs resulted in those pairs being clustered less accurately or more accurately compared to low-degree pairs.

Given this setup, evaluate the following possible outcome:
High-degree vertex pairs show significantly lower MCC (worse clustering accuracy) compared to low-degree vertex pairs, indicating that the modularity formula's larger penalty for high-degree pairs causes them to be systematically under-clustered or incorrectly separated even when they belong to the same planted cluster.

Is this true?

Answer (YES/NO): NO